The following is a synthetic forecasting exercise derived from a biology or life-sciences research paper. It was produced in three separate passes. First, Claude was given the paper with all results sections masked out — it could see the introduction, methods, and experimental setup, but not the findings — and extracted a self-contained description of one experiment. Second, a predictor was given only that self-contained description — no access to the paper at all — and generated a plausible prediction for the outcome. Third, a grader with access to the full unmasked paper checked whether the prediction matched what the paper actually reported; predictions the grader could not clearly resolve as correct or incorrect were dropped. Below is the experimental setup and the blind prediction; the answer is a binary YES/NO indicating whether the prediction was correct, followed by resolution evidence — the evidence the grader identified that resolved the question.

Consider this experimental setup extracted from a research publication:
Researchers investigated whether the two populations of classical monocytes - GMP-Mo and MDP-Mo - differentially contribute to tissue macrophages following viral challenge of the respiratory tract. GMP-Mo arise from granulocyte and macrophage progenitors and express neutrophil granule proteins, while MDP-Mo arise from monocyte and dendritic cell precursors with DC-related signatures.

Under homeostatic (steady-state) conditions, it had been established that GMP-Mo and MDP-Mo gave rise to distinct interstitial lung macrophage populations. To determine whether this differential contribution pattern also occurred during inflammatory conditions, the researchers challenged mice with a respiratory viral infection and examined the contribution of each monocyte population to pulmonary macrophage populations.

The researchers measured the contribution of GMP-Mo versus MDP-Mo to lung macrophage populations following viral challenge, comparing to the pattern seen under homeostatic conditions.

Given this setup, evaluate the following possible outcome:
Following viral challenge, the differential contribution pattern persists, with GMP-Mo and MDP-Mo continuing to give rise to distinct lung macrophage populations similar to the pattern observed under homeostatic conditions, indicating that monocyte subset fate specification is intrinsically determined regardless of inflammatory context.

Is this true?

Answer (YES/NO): NO